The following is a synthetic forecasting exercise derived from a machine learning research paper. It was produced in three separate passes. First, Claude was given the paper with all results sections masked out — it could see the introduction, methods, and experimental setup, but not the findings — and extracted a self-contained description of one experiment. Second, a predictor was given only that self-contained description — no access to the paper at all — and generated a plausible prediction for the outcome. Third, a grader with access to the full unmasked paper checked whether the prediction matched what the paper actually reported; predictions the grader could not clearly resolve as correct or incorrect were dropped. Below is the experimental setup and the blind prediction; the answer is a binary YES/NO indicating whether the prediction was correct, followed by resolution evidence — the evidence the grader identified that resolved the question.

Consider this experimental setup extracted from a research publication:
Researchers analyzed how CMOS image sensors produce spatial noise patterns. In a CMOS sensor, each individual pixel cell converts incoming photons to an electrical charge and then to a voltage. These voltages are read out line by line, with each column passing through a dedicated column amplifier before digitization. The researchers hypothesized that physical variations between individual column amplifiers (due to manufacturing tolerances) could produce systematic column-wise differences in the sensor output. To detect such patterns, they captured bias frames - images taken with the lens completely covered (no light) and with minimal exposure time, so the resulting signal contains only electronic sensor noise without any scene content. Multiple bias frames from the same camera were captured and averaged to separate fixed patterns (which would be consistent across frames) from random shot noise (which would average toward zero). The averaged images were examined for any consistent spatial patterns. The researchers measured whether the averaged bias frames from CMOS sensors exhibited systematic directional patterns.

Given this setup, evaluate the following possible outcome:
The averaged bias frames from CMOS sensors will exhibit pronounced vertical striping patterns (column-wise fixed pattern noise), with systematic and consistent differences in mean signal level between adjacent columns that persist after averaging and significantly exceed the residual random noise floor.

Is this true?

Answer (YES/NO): NO